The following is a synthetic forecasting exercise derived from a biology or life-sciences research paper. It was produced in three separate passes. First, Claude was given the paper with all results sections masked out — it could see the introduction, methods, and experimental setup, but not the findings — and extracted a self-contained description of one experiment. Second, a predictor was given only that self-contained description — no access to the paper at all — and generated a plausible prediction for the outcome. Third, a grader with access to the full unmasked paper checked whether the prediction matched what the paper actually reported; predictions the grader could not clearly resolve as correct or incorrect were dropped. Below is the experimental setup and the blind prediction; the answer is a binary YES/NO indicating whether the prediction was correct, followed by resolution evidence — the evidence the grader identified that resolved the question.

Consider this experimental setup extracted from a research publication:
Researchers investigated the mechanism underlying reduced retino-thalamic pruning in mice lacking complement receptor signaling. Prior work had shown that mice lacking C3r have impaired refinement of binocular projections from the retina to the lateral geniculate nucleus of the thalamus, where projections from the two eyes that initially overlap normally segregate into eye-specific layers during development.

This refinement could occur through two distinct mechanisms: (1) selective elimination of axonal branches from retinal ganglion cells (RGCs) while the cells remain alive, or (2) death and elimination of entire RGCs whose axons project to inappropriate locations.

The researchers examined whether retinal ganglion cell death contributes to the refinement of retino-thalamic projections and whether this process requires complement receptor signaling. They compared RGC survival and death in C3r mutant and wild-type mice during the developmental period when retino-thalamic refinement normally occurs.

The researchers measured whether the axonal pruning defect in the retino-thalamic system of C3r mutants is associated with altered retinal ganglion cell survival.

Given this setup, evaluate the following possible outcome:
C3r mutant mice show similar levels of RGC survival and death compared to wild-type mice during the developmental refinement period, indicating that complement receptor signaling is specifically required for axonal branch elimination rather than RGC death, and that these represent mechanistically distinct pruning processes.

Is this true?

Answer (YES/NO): NO